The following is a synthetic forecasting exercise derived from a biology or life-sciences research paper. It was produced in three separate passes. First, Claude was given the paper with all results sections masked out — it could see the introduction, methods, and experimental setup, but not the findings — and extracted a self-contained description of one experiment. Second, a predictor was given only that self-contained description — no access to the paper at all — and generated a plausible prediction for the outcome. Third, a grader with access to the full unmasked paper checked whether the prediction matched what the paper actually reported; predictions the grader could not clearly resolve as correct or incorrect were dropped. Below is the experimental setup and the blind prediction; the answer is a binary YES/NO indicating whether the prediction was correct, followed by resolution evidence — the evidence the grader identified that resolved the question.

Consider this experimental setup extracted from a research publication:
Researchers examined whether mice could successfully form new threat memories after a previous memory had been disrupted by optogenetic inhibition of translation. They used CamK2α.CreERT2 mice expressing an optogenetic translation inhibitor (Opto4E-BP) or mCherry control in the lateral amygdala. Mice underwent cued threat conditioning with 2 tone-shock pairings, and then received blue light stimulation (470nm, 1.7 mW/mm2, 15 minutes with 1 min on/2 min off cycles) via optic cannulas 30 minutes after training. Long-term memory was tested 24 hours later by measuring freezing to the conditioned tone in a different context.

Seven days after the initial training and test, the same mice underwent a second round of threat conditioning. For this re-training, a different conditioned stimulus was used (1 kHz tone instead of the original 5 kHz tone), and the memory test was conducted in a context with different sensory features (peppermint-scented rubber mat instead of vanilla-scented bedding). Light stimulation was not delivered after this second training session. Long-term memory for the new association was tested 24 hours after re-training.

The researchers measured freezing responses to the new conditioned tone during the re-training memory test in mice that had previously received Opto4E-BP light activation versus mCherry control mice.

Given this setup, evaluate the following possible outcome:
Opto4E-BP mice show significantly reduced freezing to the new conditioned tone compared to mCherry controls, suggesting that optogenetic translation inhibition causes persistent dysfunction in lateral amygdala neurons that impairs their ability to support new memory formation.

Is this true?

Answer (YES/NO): NO